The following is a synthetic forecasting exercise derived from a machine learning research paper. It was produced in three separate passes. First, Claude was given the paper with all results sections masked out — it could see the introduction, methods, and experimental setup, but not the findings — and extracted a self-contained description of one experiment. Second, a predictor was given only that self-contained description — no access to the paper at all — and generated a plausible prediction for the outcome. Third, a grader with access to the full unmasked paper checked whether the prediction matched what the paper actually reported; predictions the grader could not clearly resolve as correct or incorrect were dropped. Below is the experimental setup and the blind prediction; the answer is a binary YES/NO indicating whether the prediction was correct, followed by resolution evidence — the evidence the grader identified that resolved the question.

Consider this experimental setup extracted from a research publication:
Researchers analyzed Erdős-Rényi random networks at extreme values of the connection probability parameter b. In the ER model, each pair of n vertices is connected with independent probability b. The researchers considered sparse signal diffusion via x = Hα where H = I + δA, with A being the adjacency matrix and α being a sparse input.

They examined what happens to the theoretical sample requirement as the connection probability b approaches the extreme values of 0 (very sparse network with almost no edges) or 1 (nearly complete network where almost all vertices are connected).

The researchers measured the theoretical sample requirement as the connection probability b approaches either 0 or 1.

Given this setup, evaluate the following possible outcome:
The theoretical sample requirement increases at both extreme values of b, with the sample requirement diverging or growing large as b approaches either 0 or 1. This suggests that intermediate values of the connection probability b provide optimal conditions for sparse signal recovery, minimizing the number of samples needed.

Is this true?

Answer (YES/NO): YES